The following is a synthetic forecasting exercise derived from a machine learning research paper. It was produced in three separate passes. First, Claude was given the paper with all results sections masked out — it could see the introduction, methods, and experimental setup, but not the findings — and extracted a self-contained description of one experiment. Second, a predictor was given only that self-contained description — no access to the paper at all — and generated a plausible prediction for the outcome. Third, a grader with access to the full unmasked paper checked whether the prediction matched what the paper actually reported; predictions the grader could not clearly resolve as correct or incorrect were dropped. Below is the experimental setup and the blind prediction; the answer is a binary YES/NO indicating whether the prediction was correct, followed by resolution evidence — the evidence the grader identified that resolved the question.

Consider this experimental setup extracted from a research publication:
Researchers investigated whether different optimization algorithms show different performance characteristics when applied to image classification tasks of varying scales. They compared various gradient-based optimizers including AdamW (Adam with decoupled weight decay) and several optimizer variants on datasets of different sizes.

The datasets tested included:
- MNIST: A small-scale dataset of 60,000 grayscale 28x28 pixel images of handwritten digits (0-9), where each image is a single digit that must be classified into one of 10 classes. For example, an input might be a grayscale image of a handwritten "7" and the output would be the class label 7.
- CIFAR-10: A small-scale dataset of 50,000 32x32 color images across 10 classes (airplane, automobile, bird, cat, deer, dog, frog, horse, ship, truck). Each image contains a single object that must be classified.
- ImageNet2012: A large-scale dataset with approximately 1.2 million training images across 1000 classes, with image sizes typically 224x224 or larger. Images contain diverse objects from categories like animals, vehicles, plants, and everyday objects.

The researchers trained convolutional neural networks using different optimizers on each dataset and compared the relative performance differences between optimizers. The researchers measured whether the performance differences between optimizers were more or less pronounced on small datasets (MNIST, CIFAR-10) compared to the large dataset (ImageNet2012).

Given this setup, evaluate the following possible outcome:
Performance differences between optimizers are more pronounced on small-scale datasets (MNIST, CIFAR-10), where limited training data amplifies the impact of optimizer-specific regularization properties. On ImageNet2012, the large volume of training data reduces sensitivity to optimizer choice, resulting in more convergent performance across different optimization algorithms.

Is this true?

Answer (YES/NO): NO